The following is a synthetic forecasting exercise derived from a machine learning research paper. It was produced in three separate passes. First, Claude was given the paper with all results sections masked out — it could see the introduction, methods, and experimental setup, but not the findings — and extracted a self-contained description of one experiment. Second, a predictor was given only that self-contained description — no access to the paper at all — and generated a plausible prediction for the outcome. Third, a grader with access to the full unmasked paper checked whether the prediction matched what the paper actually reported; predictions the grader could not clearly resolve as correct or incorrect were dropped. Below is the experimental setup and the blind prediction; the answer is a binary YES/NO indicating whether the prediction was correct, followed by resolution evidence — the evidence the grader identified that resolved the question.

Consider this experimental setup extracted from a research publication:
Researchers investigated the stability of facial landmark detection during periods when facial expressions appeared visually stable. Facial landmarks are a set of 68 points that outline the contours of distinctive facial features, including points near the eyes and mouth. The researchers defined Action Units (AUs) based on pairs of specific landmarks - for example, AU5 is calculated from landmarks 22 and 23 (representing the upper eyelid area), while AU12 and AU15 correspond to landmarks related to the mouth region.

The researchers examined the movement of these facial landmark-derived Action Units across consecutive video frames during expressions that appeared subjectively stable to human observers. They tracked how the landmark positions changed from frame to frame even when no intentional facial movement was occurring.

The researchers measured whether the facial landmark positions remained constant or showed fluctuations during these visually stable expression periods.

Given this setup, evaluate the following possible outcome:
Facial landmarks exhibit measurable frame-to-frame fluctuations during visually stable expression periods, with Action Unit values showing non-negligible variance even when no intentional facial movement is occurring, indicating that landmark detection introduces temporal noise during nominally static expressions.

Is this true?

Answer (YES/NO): YES